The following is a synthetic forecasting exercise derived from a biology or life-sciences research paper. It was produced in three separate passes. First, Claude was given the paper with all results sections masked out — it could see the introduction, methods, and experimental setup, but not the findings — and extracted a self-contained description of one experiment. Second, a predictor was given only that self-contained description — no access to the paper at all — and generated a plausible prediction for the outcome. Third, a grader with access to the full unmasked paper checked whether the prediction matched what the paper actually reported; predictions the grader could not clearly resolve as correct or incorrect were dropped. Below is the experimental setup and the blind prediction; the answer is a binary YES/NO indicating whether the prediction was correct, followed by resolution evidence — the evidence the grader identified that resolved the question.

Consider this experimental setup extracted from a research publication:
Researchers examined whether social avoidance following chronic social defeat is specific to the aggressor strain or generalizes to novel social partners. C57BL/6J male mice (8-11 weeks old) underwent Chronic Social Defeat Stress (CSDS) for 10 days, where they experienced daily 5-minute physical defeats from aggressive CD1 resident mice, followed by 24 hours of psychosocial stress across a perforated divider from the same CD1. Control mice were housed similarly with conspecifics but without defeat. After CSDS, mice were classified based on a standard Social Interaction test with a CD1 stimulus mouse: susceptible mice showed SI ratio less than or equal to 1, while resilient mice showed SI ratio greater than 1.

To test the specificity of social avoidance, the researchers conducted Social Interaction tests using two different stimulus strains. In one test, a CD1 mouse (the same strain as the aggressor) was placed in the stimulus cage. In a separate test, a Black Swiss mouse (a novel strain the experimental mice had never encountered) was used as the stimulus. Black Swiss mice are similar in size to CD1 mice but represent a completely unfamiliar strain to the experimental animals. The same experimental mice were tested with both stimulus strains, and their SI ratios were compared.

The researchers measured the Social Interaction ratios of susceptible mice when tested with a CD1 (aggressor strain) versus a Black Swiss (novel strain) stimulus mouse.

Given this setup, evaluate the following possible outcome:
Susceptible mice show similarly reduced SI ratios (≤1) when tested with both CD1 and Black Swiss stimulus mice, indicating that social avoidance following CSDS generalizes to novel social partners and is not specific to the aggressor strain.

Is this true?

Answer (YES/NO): NO